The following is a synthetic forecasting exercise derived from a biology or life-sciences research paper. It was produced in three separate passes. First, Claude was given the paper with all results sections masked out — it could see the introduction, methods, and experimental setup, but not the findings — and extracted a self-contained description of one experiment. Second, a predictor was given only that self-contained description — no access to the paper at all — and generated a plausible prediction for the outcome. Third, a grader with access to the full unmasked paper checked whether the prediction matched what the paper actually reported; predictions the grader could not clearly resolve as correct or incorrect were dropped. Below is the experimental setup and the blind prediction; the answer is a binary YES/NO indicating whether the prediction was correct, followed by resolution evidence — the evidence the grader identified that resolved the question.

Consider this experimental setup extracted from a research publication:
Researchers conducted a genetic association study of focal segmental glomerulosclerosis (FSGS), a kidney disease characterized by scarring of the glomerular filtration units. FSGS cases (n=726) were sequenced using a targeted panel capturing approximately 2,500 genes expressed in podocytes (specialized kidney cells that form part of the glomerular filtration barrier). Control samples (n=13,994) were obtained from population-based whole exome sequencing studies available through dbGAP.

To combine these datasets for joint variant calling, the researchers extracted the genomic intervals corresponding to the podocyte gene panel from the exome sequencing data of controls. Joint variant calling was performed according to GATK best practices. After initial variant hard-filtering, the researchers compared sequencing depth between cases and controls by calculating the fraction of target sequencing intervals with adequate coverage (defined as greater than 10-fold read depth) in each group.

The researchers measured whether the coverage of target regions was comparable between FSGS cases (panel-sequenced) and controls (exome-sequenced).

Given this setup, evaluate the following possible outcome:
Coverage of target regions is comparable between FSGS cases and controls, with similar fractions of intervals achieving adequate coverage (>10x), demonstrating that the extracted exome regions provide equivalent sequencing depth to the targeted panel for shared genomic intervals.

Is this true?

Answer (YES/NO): YES